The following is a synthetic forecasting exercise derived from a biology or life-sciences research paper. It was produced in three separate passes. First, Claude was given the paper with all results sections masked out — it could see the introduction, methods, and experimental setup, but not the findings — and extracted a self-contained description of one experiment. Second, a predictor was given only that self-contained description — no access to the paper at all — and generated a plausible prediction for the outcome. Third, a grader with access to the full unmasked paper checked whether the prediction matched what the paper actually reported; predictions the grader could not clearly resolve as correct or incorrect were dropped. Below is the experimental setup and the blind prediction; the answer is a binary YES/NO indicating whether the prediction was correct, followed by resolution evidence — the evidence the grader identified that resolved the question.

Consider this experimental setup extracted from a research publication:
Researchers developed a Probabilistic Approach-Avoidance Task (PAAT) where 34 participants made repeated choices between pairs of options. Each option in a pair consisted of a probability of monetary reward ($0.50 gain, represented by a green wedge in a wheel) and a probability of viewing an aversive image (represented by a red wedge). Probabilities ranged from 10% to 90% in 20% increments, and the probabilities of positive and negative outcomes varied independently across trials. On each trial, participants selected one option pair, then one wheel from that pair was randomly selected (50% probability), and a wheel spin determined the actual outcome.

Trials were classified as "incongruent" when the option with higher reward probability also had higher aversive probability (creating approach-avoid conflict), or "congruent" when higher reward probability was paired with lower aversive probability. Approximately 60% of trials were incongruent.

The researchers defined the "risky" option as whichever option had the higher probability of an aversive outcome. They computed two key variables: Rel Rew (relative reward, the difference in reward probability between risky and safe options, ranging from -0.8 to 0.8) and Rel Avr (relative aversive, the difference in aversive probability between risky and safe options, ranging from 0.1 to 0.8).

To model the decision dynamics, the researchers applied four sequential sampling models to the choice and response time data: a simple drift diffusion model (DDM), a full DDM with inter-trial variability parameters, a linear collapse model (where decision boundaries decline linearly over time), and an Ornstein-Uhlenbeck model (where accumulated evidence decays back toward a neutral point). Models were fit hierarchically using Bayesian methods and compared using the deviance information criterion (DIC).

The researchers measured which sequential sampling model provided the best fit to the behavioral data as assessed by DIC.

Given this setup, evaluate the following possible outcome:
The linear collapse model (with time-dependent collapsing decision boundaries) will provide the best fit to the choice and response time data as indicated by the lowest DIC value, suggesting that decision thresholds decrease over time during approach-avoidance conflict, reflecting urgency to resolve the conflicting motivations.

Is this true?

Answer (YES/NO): YES